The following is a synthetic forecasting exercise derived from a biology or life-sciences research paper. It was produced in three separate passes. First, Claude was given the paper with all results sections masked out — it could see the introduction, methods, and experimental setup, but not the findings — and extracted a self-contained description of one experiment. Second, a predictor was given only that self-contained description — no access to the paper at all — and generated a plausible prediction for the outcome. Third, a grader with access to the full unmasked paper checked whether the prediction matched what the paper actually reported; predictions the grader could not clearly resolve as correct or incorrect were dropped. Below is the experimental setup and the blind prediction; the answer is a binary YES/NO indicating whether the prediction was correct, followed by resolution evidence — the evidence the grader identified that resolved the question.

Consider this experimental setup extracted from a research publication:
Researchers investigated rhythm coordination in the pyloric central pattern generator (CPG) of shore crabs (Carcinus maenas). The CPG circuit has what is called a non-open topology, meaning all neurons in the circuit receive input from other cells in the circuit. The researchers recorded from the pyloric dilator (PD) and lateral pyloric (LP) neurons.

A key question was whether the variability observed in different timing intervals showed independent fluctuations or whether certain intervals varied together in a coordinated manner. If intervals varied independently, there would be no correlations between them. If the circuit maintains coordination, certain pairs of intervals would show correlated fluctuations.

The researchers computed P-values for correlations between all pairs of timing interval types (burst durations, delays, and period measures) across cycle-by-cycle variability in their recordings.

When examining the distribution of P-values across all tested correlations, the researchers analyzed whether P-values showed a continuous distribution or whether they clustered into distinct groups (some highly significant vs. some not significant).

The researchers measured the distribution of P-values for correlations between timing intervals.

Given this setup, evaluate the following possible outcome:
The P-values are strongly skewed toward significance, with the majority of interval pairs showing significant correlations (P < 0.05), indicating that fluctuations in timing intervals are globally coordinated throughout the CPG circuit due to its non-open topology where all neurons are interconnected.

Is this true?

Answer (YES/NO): NO